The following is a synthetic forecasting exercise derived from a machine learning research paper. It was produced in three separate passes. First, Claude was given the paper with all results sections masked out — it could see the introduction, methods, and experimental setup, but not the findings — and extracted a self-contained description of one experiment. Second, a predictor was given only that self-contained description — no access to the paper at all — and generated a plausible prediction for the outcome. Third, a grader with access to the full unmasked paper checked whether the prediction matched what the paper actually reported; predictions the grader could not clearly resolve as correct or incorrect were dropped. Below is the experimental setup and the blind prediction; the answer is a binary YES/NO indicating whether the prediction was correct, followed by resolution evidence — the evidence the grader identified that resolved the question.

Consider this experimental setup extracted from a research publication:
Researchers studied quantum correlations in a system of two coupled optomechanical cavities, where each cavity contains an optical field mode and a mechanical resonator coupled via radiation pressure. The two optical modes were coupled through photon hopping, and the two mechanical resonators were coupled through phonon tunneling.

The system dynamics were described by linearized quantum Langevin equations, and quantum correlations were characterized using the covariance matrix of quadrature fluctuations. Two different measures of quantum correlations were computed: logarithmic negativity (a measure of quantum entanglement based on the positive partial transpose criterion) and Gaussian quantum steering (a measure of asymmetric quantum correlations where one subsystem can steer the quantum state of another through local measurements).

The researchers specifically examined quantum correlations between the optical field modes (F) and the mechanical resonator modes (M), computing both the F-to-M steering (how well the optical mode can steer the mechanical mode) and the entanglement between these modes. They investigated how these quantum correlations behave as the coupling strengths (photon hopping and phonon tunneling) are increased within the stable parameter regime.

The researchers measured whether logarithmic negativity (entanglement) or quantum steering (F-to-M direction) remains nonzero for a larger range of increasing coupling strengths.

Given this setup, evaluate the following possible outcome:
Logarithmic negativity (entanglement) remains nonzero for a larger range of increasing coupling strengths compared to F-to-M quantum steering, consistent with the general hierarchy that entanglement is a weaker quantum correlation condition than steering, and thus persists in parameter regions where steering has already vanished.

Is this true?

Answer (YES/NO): YES